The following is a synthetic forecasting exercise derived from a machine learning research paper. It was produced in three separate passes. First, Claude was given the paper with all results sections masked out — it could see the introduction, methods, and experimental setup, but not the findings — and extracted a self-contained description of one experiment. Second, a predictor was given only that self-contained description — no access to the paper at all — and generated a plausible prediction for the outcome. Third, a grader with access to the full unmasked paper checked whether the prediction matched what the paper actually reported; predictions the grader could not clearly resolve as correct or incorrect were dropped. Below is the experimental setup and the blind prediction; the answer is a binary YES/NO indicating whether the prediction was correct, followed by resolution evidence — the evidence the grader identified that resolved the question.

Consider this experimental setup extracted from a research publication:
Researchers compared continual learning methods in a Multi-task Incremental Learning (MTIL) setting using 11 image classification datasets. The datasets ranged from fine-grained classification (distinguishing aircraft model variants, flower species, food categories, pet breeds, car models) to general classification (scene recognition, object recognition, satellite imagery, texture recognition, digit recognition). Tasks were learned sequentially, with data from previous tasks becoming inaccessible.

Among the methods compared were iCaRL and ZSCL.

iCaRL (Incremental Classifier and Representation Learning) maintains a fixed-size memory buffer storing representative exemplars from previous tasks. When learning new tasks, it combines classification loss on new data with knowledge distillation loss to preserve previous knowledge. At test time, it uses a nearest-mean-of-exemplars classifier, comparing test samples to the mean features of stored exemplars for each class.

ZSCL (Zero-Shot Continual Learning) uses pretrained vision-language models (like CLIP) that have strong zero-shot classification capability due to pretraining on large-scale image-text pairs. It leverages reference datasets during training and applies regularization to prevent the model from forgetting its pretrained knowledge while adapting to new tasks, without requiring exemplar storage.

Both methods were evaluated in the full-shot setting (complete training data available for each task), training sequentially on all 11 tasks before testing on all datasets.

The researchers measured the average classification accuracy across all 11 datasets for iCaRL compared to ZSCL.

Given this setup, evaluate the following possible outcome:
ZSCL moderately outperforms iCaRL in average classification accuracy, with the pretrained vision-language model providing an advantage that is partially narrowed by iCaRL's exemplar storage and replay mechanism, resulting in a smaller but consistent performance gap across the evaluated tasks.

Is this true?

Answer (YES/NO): YES